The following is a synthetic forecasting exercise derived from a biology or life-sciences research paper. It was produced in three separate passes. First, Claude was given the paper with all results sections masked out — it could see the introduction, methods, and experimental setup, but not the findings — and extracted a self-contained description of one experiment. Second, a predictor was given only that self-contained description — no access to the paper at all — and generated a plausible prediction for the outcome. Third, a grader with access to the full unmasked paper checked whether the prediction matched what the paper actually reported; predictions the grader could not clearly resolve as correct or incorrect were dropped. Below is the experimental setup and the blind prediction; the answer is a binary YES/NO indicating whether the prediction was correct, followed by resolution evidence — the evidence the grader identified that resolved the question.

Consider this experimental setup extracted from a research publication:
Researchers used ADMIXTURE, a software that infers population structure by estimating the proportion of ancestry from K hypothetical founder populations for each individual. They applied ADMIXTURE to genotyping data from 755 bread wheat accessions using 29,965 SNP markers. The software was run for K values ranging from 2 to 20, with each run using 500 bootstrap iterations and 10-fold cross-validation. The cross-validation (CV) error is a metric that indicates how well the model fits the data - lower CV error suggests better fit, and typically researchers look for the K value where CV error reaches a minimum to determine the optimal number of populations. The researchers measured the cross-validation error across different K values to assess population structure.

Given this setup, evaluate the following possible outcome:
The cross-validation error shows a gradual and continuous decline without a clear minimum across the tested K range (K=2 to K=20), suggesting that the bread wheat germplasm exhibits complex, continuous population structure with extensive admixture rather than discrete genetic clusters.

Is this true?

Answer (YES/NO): YES